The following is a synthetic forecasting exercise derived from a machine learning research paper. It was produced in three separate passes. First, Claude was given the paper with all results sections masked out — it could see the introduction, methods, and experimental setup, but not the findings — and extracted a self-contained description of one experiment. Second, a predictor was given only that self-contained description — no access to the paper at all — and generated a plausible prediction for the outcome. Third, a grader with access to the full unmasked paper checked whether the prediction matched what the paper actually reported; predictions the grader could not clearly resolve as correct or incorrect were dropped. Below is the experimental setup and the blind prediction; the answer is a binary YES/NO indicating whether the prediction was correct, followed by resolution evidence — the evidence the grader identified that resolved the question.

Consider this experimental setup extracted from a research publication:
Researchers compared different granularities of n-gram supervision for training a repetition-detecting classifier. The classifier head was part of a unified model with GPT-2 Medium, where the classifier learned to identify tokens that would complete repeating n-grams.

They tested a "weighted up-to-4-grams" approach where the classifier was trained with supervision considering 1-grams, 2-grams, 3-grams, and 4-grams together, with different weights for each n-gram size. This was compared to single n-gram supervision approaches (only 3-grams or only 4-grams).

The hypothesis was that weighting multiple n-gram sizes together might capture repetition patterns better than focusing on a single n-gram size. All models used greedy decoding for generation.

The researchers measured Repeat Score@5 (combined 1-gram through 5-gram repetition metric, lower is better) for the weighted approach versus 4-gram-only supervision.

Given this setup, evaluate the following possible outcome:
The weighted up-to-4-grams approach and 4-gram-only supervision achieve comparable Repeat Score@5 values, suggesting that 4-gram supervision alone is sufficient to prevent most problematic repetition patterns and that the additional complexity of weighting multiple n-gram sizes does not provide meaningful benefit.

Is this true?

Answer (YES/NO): NO